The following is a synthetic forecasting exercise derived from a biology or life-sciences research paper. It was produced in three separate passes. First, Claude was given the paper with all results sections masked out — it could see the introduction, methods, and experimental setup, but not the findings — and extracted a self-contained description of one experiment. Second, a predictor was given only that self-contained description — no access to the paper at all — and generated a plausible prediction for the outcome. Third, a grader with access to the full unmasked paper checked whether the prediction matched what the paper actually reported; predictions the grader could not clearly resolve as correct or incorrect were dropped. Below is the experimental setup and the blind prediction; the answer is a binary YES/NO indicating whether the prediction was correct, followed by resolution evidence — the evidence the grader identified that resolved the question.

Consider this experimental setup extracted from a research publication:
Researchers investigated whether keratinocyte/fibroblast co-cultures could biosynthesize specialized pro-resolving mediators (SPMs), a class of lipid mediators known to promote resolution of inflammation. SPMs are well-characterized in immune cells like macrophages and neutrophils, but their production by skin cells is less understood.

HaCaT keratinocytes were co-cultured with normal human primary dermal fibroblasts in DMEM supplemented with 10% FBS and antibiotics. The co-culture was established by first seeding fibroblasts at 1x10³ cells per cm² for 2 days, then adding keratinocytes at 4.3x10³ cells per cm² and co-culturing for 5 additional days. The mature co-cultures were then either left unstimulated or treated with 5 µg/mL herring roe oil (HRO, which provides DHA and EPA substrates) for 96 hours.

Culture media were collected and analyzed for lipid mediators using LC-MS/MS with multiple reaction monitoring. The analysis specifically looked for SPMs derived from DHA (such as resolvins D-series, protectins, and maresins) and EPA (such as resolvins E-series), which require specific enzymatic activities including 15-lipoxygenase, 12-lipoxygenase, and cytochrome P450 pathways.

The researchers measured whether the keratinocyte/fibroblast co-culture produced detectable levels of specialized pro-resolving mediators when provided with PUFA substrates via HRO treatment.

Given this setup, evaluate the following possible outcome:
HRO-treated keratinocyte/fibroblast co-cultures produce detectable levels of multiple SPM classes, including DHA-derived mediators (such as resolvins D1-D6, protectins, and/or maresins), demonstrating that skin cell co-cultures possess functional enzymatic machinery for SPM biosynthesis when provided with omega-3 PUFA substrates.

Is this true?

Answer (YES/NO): YES